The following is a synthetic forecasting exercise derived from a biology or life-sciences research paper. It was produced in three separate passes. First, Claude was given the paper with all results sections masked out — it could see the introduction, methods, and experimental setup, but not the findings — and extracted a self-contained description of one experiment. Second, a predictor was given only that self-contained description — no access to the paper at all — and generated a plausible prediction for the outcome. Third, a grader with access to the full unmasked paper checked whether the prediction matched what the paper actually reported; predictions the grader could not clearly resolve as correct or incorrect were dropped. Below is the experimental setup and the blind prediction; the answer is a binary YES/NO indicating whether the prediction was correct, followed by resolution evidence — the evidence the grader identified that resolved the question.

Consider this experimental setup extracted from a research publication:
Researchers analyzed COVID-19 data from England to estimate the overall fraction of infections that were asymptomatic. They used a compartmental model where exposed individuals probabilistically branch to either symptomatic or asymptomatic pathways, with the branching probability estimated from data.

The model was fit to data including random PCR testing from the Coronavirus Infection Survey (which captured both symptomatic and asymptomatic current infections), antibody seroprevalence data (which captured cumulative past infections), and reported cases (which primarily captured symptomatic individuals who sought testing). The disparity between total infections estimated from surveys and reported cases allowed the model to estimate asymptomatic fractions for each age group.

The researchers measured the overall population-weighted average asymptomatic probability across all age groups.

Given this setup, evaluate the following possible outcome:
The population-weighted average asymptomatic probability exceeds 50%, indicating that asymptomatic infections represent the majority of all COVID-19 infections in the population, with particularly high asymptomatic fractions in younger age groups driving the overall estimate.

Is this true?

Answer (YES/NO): YES